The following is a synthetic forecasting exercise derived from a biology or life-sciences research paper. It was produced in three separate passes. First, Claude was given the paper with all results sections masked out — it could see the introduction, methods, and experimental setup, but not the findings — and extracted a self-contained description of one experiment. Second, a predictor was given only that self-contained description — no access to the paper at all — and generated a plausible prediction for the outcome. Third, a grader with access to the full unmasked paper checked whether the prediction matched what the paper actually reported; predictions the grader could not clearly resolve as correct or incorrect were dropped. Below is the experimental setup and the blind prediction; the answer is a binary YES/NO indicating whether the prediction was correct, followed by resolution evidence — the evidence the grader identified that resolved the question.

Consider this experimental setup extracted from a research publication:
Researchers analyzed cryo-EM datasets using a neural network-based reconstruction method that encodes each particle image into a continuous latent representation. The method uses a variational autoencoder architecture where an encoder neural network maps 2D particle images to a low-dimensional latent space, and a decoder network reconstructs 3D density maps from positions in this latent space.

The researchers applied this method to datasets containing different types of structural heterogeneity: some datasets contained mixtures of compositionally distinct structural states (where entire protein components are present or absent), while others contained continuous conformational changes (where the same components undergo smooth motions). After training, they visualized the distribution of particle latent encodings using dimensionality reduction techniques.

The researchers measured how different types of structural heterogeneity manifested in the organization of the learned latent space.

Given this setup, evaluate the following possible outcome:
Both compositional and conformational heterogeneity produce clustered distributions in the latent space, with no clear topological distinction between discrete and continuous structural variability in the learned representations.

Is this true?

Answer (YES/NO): NO